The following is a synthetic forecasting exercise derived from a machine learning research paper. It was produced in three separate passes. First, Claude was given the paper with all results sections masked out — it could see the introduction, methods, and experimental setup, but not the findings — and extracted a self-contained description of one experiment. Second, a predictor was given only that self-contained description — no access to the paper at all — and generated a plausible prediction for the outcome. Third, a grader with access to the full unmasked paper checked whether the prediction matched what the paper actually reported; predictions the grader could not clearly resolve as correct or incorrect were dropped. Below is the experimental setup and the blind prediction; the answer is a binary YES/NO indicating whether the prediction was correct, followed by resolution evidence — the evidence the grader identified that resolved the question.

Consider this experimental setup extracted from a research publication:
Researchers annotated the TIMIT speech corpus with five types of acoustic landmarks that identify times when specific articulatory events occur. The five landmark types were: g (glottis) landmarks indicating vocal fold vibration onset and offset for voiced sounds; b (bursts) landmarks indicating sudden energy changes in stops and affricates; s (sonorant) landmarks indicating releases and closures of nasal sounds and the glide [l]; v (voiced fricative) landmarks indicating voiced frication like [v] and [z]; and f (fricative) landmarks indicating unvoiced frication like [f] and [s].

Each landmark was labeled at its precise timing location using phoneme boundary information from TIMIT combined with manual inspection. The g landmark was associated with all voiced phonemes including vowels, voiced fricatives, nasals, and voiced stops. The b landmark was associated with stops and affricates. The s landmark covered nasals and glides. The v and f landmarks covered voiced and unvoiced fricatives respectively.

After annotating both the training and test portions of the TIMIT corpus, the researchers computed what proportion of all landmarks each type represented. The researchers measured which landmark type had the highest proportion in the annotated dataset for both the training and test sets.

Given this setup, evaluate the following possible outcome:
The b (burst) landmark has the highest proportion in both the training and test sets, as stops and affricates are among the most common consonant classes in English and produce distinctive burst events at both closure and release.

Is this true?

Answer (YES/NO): NO